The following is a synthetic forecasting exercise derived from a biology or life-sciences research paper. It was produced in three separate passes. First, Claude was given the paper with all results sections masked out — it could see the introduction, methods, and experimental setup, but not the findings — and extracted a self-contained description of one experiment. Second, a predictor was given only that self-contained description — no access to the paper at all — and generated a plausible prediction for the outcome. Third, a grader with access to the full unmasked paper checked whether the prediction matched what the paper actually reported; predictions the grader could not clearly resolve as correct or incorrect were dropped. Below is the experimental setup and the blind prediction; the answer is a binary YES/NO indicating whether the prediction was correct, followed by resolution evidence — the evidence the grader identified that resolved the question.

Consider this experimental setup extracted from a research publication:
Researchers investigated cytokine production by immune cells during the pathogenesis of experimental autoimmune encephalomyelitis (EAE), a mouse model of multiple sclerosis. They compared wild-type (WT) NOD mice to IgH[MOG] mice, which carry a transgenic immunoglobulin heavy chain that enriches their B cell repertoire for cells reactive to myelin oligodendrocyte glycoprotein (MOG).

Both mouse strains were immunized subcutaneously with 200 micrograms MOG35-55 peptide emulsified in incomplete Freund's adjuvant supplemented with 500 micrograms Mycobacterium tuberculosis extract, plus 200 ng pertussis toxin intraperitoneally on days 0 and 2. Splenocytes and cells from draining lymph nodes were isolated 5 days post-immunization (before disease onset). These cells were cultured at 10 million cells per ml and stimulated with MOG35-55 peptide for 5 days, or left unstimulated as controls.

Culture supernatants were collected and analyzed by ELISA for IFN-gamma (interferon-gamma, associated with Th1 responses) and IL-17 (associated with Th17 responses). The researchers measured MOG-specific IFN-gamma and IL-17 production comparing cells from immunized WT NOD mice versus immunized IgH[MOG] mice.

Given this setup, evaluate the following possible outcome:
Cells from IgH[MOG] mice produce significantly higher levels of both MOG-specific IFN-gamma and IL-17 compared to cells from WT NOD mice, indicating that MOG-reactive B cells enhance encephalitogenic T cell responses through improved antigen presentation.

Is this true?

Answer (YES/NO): NO